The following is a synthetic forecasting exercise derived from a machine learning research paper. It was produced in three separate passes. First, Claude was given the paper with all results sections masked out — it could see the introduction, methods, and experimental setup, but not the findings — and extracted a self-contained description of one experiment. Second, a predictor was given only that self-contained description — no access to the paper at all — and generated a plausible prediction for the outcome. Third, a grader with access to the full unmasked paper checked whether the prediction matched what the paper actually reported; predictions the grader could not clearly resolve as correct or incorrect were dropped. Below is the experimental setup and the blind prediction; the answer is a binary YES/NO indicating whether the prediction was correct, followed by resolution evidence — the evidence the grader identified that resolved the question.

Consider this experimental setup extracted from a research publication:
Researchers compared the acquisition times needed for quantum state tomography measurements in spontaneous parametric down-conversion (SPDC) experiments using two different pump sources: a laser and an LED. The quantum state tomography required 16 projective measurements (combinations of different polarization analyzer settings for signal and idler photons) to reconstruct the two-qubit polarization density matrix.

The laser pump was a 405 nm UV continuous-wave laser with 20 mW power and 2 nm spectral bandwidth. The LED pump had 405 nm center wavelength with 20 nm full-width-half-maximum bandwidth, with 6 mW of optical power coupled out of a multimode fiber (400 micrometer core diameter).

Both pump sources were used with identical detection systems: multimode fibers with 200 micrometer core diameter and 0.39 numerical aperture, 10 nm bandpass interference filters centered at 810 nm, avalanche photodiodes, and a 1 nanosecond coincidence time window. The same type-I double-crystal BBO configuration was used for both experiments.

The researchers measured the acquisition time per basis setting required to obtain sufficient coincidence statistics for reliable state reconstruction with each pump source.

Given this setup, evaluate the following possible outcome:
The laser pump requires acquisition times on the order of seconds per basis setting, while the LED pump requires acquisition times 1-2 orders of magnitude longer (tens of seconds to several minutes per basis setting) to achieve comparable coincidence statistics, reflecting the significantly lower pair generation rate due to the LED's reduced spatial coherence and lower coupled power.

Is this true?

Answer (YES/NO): NO